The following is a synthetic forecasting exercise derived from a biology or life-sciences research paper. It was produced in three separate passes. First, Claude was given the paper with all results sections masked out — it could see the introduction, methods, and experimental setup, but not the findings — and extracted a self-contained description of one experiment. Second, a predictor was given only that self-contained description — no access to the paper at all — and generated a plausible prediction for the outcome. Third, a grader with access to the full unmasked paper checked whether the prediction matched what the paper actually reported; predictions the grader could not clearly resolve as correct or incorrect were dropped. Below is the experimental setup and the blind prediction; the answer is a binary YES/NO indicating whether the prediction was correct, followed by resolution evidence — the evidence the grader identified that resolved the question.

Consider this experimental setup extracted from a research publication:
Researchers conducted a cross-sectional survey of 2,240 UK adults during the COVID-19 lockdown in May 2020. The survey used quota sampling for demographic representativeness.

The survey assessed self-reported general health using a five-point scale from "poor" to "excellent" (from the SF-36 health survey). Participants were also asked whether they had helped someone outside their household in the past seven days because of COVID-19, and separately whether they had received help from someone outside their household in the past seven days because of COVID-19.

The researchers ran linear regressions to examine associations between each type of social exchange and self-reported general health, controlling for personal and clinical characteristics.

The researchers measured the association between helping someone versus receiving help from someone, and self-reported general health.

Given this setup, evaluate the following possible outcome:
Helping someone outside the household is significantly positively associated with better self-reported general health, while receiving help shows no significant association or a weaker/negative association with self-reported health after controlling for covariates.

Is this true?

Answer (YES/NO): YES